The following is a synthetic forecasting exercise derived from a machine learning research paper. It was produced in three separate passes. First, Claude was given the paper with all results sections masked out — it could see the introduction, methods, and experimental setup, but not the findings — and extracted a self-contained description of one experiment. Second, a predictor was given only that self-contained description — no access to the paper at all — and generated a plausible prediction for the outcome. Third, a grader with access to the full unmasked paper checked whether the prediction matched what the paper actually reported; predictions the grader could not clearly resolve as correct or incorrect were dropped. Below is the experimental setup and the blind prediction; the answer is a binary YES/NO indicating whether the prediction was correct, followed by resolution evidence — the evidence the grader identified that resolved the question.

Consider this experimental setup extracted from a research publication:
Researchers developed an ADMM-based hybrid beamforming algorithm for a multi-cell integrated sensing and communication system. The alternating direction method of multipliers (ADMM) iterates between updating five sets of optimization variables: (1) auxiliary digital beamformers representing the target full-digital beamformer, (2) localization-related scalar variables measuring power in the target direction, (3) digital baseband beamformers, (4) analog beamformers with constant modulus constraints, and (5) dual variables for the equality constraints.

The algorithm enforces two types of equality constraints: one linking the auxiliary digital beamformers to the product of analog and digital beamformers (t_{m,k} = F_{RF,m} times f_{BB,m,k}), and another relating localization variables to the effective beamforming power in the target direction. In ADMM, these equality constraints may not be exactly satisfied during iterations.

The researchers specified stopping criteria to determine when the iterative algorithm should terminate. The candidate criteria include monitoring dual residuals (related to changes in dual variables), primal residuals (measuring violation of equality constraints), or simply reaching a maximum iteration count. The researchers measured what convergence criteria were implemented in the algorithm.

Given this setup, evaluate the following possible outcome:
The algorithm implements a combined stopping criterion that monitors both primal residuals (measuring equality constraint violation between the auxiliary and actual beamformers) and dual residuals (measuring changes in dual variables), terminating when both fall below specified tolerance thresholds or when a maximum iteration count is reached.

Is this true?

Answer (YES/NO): NO